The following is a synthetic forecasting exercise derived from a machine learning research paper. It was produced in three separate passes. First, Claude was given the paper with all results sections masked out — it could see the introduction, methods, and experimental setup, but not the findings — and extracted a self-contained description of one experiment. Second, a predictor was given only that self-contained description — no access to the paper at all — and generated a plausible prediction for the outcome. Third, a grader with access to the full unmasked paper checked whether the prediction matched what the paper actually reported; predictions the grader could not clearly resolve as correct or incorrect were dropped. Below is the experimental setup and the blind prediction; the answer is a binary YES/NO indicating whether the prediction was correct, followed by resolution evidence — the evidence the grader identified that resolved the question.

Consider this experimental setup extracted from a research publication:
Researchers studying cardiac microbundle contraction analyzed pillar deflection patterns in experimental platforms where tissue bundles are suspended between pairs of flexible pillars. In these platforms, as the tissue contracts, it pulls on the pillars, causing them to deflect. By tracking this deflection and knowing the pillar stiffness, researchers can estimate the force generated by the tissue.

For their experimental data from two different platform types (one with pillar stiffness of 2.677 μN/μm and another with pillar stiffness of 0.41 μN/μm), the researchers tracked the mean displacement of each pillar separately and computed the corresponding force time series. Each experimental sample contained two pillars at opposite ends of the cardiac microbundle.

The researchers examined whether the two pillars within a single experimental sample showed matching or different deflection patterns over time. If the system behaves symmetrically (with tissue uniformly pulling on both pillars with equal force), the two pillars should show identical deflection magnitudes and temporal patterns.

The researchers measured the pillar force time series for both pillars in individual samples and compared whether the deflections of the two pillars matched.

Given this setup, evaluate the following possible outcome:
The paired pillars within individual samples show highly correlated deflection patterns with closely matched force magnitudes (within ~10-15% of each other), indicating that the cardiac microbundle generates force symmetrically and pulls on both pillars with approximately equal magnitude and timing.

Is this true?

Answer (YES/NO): NO